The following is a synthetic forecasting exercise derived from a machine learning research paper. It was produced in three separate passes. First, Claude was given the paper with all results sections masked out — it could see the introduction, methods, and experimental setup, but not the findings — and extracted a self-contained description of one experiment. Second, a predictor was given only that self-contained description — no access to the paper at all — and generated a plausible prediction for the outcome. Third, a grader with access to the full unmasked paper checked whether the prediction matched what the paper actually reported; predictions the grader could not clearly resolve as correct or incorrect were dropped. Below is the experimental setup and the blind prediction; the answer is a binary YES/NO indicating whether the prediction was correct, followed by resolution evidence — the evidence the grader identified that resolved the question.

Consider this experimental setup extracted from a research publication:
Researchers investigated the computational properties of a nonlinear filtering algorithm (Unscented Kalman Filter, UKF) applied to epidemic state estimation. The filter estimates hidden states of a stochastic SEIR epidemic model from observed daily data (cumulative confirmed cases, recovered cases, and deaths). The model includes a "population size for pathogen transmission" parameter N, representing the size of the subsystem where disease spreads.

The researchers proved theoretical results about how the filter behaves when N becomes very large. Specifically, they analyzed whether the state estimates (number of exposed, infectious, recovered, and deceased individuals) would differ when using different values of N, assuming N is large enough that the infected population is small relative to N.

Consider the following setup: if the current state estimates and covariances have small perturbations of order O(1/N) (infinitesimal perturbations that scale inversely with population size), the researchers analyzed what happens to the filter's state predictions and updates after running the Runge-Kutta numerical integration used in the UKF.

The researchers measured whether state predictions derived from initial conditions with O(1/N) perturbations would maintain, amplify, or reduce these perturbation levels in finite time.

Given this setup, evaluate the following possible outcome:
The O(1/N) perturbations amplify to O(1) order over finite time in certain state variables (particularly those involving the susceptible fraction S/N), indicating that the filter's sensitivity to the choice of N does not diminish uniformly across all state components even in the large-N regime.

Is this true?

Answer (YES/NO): NO